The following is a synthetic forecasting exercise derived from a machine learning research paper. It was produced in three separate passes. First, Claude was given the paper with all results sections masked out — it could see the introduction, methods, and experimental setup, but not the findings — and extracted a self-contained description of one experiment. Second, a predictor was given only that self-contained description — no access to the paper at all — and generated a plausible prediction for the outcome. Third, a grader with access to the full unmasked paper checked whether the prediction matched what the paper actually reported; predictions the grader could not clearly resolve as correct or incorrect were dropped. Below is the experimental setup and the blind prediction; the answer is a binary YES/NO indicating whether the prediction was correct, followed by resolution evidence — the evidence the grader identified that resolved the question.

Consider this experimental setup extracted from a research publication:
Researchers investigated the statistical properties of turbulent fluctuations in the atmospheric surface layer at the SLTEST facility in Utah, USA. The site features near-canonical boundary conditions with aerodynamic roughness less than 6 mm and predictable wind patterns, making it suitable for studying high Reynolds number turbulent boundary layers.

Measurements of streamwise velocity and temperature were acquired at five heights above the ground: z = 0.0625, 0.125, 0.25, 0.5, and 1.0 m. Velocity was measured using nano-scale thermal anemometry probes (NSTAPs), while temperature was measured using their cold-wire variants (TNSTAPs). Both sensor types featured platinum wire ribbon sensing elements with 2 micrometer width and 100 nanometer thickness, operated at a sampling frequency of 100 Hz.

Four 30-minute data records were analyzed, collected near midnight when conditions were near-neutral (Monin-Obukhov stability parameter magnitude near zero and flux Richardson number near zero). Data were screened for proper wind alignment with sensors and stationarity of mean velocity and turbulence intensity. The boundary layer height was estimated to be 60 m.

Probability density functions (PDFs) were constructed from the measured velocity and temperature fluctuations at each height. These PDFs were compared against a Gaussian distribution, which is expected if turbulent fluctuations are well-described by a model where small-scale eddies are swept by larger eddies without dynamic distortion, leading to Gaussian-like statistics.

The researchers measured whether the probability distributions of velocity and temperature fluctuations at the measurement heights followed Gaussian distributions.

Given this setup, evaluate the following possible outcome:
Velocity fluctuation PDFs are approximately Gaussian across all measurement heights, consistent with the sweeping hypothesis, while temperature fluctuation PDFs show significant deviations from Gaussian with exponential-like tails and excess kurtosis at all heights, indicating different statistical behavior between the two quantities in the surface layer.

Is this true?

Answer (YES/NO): NO